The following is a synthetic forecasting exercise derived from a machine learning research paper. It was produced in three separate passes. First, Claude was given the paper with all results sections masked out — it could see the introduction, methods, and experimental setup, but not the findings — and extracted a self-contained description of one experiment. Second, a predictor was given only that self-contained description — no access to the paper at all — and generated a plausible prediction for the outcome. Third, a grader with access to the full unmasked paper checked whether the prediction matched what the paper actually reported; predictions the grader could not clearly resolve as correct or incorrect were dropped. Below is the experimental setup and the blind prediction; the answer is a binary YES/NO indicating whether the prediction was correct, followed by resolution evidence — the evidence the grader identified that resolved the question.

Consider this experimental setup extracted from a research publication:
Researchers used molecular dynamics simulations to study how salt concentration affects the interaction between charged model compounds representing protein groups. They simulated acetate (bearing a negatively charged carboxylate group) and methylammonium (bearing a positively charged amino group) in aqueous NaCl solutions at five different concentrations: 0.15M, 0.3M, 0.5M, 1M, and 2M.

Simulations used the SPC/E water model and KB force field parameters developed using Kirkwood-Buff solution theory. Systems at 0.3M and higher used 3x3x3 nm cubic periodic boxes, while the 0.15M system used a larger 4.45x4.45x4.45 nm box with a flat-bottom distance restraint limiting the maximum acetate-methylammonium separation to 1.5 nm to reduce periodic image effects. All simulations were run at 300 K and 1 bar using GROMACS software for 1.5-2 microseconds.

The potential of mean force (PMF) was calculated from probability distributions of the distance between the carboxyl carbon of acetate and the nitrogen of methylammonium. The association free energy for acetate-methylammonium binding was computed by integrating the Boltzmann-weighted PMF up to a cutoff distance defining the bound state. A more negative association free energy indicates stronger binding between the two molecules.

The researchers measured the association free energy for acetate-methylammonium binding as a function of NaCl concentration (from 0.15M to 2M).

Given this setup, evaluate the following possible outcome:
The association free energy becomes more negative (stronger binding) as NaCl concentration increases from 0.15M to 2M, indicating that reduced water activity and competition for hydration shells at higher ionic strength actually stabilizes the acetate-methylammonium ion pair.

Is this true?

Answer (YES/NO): NO